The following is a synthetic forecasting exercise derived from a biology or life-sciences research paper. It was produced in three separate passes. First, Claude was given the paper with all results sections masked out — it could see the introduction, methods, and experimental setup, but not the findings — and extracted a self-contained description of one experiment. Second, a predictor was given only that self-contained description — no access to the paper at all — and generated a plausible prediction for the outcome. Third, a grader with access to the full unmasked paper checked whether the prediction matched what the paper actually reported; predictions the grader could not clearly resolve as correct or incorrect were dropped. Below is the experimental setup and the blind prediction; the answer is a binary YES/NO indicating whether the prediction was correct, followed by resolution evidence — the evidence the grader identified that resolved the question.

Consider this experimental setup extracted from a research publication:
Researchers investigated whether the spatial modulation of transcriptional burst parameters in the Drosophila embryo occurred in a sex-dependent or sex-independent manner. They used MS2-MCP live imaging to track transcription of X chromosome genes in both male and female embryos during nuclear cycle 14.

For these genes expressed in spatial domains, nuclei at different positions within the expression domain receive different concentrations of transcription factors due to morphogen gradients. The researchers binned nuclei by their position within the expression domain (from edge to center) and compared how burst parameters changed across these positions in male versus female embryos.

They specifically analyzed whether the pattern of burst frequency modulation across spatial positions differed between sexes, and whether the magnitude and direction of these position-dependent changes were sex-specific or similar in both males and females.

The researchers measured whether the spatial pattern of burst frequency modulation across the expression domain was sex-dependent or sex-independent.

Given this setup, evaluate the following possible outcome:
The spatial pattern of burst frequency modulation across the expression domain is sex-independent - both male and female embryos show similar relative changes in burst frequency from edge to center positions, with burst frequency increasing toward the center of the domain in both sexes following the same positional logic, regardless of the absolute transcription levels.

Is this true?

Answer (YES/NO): YES